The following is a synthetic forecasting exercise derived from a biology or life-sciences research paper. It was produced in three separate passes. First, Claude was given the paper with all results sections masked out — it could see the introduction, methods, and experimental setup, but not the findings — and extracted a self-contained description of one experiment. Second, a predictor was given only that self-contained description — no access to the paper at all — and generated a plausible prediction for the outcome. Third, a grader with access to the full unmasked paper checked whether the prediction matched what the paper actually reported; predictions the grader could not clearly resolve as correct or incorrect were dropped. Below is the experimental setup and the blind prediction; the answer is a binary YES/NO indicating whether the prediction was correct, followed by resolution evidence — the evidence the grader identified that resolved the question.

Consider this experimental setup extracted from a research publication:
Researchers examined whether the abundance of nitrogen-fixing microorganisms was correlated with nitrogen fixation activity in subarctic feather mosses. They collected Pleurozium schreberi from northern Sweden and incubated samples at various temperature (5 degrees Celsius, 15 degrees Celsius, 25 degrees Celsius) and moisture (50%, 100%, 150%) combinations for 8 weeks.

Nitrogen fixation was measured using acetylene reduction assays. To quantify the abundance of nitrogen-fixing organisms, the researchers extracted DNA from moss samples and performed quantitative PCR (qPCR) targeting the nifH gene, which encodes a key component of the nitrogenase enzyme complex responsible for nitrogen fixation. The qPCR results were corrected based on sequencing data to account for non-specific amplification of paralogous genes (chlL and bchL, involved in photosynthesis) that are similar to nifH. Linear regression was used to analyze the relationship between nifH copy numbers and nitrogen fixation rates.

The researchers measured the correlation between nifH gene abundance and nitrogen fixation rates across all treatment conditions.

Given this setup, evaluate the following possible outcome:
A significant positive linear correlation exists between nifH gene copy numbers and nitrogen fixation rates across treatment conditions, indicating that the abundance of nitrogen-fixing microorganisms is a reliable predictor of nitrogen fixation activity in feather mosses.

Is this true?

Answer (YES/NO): NO